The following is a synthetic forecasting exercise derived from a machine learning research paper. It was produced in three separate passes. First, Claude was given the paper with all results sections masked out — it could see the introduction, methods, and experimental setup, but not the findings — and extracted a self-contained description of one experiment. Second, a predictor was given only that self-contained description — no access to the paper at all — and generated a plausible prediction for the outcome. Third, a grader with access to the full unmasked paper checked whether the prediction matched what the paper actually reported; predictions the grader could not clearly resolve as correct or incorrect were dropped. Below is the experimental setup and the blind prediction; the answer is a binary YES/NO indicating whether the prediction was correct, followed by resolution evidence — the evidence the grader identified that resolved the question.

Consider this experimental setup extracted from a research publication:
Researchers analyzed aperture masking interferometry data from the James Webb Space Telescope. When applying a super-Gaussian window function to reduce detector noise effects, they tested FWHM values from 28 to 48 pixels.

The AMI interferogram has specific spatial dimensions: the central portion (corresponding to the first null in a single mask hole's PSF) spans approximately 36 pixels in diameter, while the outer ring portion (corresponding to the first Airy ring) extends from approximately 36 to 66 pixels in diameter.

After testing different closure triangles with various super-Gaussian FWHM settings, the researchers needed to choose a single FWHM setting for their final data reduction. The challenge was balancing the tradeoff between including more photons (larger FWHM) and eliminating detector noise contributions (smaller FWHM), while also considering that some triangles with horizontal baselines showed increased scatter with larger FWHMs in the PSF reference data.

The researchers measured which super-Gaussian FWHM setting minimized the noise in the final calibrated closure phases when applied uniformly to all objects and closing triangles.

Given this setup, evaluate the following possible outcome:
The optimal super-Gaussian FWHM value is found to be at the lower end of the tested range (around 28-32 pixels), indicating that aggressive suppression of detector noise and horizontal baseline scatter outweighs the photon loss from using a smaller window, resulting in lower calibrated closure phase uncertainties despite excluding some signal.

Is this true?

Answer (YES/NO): NO